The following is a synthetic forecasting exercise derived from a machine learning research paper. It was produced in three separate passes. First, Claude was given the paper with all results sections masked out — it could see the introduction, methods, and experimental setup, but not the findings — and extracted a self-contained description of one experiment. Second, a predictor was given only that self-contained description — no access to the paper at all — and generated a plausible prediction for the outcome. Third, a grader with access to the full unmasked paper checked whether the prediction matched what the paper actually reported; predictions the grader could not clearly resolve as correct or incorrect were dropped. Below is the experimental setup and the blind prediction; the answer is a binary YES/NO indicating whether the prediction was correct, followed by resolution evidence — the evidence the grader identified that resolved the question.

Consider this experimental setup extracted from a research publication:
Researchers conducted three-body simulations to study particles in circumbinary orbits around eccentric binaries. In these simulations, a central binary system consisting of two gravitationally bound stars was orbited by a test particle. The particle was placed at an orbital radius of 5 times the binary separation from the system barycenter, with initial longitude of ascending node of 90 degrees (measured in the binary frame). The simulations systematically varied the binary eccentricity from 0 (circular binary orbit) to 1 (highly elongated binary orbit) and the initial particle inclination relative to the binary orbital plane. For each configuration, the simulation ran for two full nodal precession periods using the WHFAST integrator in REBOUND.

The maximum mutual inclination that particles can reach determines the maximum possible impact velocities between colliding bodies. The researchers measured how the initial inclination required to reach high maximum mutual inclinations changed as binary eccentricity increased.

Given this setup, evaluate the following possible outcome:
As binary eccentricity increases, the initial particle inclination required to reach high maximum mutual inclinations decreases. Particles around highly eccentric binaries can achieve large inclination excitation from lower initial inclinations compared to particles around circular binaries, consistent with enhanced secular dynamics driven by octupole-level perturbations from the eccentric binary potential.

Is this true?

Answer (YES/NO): YES